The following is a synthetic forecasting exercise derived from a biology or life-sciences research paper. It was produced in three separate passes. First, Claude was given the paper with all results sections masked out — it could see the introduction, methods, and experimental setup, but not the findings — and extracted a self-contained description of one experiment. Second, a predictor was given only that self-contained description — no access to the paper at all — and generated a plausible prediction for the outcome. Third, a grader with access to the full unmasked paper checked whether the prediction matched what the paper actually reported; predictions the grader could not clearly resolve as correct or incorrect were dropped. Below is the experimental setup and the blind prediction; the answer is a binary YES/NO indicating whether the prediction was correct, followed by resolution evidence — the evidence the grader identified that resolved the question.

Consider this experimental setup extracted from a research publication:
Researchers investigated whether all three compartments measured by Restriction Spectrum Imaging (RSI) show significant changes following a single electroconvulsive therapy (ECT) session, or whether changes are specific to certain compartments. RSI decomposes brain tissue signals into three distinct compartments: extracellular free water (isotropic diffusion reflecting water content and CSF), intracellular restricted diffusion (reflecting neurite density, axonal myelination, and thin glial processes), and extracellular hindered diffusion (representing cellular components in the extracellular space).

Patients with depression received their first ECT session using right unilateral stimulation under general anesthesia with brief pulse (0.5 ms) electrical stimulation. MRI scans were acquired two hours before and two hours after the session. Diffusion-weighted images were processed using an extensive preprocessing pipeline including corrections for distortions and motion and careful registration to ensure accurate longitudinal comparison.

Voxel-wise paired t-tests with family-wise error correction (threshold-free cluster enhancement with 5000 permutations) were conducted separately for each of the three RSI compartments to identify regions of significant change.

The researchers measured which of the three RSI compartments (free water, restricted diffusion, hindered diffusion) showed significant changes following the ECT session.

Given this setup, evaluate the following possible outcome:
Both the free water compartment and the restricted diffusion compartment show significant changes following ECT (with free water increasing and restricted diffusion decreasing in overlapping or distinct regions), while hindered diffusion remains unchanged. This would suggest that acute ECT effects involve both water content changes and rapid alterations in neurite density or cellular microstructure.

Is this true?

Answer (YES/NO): YES